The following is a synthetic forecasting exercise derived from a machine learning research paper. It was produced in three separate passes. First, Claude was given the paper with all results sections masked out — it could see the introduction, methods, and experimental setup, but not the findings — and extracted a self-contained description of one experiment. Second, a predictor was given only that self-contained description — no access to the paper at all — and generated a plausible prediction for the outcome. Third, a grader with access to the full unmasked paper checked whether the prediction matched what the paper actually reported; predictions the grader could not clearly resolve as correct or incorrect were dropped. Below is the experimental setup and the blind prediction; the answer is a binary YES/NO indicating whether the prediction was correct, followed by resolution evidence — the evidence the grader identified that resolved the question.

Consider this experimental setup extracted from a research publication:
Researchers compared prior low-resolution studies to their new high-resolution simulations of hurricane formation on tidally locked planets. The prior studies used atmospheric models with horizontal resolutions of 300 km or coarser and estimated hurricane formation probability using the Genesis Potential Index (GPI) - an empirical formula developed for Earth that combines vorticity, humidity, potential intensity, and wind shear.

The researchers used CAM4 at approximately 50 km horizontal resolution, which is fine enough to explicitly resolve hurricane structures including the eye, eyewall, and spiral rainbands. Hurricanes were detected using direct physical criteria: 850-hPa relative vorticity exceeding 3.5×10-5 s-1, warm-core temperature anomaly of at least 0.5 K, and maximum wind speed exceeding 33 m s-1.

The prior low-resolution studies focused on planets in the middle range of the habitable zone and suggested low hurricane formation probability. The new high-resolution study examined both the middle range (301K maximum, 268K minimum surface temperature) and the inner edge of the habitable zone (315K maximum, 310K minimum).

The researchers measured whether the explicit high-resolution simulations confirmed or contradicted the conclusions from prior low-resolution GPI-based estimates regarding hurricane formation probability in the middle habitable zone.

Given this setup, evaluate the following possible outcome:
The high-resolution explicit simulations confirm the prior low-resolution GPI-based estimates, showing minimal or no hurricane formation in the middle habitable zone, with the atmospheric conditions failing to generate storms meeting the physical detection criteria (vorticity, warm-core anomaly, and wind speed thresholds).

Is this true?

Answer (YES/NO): NO